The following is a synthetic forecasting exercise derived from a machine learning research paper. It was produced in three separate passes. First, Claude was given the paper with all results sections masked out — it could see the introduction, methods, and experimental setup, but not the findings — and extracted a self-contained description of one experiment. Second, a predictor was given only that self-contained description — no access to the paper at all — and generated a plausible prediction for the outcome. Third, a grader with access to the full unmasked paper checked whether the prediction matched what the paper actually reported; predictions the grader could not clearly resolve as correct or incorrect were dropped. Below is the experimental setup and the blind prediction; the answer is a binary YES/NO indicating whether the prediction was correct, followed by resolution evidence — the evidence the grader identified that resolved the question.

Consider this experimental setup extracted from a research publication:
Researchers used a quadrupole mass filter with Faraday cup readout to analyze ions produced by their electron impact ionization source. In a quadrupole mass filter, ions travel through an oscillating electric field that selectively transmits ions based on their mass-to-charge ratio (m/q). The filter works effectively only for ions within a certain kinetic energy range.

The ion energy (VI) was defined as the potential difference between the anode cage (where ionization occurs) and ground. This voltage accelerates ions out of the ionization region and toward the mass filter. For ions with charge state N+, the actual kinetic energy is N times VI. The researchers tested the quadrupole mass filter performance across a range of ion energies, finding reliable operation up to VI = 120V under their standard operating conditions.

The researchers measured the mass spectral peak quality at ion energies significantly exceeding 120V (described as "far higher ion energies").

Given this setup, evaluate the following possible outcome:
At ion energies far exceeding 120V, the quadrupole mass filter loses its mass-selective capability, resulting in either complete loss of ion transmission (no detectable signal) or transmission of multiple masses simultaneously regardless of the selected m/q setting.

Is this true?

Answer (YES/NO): NO